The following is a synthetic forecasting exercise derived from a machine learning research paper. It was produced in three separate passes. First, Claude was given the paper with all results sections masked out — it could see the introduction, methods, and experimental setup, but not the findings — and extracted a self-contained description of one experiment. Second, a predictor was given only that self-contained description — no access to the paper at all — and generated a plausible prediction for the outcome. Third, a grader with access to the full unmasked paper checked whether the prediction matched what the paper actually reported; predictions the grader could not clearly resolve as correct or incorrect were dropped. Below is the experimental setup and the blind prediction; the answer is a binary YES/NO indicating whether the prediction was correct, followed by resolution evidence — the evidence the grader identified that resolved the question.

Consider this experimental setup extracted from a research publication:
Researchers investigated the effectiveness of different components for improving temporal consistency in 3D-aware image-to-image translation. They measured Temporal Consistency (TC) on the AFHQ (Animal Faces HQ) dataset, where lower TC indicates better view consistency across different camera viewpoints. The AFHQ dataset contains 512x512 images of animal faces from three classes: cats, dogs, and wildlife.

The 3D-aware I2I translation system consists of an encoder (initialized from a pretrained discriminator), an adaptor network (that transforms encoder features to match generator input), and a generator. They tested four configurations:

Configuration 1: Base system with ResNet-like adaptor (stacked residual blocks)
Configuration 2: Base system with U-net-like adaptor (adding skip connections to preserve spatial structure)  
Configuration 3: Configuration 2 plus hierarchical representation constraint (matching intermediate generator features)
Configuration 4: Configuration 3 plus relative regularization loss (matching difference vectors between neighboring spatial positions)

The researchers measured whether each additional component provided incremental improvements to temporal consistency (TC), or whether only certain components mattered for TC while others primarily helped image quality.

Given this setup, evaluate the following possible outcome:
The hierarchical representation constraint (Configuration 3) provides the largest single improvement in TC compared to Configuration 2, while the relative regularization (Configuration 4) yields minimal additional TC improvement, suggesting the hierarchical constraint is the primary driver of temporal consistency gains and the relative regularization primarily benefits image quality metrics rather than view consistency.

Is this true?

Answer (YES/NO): NO